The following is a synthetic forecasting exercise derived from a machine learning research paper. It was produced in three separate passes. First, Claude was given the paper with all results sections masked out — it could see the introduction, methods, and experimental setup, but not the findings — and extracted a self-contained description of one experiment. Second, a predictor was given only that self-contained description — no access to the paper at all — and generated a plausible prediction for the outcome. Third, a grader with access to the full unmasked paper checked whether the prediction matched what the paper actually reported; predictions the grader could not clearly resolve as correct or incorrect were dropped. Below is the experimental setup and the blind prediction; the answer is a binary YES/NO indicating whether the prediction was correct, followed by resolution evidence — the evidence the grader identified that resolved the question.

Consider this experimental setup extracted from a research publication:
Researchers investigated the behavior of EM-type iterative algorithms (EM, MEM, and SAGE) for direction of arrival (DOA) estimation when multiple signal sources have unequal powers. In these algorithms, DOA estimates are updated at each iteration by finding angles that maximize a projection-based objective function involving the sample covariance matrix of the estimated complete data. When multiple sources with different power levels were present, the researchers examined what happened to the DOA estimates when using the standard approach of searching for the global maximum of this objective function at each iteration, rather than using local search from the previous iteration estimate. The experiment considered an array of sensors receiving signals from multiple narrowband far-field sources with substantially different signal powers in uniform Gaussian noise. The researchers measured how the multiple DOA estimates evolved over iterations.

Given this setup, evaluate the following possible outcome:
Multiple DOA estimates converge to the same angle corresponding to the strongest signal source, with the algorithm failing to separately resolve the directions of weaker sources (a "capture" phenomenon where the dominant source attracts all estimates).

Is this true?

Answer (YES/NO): YES